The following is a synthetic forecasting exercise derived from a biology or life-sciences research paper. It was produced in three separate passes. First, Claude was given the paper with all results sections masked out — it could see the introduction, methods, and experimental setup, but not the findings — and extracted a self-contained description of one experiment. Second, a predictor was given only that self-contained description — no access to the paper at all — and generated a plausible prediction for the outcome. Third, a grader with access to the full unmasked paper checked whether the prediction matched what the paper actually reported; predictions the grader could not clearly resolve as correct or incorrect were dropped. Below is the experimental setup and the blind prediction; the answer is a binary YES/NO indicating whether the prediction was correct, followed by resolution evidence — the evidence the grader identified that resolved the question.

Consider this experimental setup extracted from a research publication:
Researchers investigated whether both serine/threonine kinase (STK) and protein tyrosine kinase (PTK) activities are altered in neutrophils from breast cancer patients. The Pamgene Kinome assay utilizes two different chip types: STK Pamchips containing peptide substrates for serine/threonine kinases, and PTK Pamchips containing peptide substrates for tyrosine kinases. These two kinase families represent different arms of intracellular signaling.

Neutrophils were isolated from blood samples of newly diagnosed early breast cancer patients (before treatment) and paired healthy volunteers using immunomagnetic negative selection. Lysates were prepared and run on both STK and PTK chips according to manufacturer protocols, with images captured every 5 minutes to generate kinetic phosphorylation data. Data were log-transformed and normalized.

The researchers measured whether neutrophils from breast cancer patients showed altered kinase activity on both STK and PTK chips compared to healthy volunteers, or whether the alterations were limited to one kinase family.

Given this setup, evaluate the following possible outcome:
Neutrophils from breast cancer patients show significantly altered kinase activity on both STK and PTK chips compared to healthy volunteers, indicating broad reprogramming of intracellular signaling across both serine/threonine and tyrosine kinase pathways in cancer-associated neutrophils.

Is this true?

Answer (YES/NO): NO